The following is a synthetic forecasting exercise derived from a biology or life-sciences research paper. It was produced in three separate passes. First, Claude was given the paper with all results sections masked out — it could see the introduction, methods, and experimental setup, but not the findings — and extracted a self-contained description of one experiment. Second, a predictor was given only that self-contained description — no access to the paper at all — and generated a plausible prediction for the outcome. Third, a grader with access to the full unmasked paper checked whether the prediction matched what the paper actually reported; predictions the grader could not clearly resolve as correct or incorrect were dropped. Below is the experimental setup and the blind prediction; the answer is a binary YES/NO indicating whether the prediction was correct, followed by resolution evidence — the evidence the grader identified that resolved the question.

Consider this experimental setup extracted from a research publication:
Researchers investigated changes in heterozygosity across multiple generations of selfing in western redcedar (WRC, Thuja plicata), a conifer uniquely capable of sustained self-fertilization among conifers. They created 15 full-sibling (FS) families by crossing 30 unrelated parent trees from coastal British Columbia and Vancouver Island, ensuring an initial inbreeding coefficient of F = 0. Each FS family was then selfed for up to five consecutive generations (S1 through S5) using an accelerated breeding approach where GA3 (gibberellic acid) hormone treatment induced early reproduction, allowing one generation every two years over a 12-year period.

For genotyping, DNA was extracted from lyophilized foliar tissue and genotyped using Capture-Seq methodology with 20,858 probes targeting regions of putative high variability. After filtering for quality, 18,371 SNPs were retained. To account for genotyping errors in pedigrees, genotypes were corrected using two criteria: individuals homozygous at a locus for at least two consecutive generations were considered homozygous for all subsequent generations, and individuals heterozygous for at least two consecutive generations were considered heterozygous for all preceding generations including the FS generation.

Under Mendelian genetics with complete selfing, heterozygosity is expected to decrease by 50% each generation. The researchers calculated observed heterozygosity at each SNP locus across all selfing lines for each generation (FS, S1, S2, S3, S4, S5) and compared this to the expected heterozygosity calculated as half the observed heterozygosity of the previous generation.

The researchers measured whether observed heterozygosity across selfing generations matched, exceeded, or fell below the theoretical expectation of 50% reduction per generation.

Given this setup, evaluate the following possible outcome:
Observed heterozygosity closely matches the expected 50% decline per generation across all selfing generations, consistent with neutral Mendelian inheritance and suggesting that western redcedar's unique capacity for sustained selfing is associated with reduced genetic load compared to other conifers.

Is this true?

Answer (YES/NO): NO